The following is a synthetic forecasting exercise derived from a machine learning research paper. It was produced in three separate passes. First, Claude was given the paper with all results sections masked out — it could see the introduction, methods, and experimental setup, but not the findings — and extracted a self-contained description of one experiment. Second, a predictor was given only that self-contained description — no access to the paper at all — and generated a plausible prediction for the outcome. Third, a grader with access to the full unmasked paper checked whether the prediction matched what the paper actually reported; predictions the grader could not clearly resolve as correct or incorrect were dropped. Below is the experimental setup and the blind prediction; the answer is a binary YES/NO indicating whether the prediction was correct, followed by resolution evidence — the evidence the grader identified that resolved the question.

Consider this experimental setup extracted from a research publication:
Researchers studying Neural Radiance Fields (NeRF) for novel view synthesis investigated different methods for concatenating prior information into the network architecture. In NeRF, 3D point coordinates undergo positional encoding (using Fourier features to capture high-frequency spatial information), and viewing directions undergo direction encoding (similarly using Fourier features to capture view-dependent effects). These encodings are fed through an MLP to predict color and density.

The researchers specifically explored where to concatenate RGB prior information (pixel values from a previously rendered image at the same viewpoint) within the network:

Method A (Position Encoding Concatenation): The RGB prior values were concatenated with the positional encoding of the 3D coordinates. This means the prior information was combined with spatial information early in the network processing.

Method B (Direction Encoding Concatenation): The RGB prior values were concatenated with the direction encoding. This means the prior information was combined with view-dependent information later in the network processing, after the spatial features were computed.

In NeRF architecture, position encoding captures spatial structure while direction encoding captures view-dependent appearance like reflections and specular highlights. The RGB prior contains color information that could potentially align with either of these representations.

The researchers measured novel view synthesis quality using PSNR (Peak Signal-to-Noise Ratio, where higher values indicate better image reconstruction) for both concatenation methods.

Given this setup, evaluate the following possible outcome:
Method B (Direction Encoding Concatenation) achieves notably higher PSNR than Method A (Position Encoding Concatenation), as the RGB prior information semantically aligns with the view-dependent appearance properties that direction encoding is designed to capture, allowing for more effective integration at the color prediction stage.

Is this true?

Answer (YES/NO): YES